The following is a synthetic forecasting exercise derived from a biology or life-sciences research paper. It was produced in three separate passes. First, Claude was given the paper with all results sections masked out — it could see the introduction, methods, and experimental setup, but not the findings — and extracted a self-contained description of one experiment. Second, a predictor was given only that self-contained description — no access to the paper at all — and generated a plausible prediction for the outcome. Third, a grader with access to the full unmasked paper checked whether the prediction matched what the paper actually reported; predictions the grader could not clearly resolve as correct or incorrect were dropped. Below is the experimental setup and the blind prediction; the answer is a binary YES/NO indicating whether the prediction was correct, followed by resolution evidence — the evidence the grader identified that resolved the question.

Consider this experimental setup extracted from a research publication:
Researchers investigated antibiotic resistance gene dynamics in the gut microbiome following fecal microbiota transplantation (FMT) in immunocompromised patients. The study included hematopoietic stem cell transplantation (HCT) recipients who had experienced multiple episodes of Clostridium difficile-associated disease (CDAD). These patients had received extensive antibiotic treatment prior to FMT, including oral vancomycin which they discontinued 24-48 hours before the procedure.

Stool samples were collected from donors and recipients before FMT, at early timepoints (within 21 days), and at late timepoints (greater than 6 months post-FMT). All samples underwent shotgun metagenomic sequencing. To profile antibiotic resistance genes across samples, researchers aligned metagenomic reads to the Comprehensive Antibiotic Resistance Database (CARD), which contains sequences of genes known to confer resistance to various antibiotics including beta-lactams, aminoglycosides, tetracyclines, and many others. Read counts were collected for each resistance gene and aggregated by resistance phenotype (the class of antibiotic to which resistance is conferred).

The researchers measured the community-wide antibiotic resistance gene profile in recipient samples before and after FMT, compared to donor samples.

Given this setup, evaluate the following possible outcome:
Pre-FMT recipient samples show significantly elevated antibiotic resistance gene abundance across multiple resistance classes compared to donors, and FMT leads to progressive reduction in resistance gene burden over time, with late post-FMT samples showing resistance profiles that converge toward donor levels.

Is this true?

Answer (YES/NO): NO